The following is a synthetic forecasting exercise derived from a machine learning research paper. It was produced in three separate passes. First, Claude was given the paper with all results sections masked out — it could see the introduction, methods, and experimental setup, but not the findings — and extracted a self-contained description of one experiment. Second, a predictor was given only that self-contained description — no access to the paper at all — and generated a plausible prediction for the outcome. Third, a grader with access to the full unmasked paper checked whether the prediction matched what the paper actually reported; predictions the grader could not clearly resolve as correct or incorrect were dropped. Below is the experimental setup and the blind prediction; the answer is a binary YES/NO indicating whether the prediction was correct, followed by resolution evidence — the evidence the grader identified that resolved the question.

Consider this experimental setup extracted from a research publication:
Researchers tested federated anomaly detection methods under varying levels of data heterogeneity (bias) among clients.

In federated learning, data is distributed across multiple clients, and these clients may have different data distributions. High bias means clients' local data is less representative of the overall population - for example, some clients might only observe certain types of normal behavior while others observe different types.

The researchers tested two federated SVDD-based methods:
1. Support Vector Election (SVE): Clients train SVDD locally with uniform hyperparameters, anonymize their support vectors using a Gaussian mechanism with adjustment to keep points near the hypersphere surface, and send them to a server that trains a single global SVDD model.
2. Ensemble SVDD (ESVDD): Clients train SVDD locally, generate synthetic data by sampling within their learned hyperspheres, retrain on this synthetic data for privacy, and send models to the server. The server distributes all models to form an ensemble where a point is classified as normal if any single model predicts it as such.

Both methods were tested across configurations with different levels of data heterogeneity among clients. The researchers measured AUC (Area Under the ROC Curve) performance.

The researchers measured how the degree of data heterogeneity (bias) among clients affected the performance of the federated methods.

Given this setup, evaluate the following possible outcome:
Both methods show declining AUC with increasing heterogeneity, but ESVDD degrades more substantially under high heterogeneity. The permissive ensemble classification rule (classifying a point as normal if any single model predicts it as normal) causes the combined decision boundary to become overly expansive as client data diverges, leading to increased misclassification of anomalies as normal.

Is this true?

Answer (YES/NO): NO